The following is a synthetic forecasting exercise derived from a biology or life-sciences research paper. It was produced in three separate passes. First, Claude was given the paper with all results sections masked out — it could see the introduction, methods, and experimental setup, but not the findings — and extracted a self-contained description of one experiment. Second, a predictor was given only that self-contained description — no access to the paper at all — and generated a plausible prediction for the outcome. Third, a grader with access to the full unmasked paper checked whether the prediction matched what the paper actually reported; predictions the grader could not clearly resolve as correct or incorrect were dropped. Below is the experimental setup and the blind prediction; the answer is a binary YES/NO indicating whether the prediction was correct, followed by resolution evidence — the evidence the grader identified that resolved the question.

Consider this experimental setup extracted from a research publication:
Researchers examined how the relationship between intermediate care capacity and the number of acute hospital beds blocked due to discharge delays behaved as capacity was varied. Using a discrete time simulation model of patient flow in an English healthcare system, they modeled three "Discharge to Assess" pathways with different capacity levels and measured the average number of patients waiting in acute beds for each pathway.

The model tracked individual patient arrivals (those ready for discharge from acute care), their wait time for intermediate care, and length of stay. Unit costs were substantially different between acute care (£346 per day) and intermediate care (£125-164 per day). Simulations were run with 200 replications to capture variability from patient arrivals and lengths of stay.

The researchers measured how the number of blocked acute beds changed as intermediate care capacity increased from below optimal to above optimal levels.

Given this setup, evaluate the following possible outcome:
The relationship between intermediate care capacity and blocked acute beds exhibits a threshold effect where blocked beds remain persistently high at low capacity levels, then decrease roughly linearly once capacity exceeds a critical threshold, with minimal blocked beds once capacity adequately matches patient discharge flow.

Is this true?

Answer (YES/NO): NO